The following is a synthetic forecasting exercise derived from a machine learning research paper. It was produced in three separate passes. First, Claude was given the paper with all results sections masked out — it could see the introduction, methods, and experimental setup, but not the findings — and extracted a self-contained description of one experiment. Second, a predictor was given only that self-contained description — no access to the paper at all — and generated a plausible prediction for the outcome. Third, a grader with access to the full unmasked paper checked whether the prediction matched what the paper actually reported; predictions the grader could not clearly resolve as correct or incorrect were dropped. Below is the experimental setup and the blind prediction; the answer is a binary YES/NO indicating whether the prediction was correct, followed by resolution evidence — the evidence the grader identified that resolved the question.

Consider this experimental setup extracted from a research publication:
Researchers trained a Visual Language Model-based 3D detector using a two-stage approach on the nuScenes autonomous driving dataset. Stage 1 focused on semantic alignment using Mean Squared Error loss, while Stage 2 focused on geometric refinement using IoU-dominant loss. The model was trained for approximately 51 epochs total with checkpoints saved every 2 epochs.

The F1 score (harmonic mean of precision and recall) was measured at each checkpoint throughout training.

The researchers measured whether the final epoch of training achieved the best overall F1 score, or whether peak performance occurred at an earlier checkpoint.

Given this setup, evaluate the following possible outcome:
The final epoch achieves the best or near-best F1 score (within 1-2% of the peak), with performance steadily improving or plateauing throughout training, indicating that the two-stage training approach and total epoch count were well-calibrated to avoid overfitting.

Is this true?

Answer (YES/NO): NO